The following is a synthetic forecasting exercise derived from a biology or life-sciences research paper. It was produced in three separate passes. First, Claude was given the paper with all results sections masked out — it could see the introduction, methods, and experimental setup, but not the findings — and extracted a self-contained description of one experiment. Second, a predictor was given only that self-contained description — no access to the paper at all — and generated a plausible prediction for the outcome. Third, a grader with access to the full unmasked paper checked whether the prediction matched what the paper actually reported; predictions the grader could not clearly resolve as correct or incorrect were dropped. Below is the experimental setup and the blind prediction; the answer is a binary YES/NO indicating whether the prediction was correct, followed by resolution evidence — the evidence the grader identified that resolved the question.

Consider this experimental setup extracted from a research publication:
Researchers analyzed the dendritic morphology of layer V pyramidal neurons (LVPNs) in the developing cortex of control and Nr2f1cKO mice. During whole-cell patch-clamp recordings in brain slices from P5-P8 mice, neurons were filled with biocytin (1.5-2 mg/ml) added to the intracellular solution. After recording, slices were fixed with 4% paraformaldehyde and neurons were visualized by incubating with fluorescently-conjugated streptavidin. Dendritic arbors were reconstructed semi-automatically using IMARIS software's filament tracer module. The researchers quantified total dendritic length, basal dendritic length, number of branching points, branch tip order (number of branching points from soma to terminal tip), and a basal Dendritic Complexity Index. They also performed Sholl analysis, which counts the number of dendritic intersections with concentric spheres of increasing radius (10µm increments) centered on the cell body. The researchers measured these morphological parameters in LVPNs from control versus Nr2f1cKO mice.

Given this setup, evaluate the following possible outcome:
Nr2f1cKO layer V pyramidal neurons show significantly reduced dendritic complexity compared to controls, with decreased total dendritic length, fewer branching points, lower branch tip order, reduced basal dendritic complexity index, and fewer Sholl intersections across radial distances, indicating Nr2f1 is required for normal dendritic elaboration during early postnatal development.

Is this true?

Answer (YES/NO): NO